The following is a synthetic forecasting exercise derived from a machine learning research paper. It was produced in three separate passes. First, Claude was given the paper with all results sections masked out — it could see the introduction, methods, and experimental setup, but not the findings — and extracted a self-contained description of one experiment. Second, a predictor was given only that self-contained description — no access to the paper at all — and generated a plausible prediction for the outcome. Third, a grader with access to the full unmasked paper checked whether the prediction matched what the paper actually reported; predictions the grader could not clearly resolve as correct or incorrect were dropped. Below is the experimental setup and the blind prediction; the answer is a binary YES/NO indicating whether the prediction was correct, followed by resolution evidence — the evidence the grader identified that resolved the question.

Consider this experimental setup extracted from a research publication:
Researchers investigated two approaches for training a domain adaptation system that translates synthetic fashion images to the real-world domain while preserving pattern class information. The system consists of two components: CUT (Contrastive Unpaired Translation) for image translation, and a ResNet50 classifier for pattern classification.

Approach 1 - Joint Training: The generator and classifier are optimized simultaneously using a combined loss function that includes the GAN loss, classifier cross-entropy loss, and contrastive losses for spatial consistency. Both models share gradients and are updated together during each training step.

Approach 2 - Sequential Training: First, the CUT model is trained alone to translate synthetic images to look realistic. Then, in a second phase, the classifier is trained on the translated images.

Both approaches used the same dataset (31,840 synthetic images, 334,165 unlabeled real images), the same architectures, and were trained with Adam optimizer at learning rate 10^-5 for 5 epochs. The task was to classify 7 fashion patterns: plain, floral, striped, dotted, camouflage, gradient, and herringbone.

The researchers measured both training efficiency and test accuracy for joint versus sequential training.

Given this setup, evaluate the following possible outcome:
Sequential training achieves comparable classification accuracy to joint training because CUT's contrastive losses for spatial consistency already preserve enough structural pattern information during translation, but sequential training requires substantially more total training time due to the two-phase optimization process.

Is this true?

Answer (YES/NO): NO